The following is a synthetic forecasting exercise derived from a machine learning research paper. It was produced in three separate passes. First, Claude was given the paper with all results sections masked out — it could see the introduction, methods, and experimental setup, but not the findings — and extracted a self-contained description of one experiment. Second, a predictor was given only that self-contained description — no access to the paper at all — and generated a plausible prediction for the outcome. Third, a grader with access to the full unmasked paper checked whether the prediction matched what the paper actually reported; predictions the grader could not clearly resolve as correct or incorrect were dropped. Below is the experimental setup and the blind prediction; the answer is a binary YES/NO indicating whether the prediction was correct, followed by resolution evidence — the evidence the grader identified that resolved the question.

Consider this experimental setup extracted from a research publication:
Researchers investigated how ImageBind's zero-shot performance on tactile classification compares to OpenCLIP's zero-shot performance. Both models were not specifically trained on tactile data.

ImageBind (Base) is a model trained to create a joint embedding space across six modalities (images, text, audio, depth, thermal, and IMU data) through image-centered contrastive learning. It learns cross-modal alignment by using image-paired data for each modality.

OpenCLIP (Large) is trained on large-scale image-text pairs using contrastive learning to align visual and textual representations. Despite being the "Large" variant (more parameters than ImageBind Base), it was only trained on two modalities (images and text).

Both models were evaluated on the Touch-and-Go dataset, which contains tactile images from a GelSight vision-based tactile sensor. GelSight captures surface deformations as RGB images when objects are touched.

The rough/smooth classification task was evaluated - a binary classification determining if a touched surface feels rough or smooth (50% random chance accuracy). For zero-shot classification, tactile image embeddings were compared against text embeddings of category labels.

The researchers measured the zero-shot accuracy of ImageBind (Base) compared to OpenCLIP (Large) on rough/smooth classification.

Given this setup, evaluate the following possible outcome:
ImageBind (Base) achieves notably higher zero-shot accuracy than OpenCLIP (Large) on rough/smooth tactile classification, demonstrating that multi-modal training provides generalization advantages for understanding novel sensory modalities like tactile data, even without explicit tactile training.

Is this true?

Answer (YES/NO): YES